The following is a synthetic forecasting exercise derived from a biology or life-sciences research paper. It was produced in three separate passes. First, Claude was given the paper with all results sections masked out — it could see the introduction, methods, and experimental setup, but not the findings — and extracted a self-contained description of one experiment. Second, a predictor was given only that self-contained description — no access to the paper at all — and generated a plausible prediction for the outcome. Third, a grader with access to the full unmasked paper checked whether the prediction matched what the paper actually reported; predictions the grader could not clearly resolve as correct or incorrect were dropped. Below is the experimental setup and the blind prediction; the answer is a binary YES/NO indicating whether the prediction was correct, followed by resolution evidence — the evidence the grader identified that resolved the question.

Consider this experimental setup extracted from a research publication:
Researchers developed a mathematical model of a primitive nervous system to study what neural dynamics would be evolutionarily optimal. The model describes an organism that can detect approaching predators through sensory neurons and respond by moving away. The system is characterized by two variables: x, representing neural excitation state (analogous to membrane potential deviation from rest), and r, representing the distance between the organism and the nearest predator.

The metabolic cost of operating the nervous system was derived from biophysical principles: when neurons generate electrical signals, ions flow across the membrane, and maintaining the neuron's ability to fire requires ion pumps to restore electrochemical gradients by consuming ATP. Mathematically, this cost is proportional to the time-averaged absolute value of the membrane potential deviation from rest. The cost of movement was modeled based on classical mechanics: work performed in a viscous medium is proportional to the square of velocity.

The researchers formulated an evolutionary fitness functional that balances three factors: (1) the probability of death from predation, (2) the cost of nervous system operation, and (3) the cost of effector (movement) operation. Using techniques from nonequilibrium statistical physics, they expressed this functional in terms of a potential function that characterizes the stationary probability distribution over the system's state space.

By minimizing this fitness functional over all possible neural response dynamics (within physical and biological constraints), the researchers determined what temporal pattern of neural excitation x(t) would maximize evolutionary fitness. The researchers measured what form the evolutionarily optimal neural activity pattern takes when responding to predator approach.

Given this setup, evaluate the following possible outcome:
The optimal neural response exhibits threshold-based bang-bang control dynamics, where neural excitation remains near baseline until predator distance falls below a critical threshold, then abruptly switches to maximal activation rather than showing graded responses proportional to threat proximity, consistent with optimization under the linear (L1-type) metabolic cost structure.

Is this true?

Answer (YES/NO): NO